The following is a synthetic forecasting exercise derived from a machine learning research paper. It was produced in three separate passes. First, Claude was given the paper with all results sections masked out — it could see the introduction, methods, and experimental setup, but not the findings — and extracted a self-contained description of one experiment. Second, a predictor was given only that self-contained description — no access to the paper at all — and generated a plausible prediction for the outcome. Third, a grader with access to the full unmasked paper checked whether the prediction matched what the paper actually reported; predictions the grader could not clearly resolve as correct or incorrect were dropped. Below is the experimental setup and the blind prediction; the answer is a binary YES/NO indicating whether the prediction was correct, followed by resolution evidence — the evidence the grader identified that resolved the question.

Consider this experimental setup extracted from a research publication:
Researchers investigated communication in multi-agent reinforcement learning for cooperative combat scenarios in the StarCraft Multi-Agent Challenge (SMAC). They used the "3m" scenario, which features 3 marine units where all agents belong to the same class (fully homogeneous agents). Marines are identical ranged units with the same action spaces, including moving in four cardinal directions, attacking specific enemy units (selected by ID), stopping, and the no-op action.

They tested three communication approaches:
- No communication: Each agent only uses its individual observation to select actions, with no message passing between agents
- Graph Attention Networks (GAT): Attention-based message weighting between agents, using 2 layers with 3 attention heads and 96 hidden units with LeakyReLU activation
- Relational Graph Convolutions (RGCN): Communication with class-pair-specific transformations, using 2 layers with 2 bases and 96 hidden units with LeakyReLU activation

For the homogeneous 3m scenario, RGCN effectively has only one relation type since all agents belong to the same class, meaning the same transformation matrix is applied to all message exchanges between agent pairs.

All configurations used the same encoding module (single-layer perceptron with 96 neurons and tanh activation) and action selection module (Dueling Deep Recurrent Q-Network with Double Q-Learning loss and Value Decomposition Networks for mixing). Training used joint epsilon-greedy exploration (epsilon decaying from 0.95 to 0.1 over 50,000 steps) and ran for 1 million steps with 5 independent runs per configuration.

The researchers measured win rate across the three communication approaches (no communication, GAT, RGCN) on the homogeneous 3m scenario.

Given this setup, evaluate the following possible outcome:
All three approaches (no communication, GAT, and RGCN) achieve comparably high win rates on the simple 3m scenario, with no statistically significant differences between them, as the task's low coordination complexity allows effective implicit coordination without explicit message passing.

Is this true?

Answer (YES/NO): YES